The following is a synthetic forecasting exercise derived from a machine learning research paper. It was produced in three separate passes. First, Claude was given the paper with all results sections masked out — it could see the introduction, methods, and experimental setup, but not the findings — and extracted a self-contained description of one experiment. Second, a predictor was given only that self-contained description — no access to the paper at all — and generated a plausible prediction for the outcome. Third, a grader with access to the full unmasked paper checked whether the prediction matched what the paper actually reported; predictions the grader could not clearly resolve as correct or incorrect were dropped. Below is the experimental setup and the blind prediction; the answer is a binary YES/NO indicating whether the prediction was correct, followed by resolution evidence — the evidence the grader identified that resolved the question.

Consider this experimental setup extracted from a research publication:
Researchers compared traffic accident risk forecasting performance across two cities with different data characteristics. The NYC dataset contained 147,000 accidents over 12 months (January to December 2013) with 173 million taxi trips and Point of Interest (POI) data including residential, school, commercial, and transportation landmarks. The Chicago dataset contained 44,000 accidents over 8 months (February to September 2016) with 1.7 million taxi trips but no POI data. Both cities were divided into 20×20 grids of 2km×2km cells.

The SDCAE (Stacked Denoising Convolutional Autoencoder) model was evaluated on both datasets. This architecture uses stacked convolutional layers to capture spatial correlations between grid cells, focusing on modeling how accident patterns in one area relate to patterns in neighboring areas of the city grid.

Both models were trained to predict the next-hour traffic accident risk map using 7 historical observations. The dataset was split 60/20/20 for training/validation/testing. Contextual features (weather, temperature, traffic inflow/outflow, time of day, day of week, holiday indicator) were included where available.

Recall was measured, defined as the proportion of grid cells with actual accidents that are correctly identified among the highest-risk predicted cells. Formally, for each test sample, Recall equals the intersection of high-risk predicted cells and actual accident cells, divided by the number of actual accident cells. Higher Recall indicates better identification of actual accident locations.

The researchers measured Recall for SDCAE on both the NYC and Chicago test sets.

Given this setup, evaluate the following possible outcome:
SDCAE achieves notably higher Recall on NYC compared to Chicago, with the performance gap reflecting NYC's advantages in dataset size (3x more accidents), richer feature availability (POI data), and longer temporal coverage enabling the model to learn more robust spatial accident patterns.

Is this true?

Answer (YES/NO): YES